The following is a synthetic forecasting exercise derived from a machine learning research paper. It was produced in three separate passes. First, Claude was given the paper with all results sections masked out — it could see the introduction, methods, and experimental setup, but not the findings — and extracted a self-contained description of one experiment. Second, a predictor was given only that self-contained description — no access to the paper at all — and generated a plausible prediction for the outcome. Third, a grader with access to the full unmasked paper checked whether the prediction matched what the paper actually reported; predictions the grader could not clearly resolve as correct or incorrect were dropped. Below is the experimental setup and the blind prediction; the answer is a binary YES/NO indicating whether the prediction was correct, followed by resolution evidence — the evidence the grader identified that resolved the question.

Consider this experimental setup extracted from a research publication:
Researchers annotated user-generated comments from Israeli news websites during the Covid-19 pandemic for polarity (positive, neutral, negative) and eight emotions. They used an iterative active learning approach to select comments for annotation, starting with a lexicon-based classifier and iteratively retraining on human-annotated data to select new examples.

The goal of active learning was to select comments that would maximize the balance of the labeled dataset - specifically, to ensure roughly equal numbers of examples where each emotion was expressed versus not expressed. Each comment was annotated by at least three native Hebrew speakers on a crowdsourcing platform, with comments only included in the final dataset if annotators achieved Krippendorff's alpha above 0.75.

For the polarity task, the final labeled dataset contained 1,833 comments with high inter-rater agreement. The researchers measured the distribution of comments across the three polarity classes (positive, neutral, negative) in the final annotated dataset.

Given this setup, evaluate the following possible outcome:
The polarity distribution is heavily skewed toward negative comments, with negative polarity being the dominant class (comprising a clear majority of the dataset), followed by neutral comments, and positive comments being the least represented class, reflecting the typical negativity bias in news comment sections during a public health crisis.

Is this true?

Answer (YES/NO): NO